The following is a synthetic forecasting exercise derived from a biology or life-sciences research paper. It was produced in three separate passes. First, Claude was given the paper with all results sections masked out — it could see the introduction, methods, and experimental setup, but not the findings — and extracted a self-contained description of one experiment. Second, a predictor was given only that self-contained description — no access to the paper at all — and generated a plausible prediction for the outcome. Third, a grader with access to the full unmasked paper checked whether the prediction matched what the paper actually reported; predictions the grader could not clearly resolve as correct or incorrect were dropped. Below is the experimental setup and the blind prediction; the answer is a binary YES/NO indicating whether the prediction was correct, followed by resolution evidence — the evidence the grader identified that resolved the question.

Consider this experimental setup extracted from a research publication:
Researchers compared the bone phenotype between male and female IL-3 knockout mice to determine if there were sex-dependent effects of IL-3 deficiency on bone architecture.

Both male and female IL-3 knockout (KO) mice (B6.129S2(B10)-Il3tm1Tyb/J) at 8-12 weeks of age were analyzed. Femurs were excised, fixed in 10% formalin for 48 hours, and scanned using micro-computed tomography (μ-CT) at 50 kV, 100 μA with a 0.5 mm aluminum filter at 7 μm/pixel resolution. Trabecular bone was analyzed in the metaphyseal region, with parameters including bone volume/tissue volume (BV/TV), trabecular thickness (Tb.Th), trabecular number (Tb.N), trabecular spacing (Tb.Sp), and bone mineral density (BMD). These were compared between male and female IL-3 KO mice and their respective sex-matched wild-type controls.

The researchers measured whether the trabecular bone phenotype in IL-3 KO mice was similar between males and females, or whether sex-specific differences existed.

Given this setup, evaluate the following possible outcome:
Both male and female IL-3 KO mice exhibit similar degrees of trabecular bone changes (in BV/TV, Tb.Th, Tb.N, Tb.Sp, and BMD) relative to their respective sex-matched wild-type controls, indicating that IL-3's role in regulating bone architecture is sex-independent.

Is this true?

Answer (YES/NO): YES